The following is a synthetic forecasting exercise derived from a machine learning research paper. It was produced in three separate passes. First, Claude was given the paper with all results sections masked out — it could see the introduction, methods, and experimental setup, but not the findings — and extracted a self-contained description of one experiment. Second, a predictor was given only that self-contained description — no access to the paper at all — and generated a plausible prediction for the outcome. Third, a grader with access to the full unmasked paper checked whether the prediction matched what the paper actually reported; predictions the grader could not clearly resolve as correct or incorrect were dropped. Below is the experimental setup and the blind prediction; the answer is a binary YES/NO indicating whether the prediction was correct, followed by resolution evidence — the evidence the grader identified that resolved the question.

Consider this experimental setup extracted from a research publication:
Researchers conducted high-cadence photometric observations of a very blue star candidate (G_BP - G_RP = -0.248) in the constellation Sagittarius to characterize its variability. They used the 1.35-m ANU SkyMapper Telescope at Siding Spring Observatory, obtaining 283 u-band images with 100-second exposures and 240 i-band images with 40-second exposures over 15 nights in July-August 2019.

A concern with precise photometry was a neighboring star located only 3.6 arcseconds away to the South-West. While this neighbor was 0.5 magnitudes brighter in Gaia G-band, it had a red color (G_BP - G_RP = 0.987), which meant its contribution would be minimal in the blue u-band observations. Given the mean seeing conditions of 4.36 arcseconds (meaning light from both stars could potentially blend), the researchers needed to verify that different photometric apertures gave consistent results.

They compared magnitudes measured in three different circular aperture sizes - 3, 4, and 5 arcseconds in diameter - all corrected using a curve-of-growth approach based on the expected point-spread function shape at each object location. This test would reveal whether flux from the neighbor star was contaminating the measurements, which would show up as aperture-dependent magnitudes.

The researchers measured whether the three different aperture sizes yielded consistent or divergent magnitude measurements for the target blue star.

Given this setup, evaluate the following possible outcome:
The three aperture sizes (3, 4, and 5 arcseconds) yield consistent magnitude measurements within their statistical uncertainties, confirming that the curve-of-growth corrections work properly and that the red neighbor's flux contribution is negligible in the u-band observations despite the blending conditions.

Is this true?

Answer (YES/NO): YES